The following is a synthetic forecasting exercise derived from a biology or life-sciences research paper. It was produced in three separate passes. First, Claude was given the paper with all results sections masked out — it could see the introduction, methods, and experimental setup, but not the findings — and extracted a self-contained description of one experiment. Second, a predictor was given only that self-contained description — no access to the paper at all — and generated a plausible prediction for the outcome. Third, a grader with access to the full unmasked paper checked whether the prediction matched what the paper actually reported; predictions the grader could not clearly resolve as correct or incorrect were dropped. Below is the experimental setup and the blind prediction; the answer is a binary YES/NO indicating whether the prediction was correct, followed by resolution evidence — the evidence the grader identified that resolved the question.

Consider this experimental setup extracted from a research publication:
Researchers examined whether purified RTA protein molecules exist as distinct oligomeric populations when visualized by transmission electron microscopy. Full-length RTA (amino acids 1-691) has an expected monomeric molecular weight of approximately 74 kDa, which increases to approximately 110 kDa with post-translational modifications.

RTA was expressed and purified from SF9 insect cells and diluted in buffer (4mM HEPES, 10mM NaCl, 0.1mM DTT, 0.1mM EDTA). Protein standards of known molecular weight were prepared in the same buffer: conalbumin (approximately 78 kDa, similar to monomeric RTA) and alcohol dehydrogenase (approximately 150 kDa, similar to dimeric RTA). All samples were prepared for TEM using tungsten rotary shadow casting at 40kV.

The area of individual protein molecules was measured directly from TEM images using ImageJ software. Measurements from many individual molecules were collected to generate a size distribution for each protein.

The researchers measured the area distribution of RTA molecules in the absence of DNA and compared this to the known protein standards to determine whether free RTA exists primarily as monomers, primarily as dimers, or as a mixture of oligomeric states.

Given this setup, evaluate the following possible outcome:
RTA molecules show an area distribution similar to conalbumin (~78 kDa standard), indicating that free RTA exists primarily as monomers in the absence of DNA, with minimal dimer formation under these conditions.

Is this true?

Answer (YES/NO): NO